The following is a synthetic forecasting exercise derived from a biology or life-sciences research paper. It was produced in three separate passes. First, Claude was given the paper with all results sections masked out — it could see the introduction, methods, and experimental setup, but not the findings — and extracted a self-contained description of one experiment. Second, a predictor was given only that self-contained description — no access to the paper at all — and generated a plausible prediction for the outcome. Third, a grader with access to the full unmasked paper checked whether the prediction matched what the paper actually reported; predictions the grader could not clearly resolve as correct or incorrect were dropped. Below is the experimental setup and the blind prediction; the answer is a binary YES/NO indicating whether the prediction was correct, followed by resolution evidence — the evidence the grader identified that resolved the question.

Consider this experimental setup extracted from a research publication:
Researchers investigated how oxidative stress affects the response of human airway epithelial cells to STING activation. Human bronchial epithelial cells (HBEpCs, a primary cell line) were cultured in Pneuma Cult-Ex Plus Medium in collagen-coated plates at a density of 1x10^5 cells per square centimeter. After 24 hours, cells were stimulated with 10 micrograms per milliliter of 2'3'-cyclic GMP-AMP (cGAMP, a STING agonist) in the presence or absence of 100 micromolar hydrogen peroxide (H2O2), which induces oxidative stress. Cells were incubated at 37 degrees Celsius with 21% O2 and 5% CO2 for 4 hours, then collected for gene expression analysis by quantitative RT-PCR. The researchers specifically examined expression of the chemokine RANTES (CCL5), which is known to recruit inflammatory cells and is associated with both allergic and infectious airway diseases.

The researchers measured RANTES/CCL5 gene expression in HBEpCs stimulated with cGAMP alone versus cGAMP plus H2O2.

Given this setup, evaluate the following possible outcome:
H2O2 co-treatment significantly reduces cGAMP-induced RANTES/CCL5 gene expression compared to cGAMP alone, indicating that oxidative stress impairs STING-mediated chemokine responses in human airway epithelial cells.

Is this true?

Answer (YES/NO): NO